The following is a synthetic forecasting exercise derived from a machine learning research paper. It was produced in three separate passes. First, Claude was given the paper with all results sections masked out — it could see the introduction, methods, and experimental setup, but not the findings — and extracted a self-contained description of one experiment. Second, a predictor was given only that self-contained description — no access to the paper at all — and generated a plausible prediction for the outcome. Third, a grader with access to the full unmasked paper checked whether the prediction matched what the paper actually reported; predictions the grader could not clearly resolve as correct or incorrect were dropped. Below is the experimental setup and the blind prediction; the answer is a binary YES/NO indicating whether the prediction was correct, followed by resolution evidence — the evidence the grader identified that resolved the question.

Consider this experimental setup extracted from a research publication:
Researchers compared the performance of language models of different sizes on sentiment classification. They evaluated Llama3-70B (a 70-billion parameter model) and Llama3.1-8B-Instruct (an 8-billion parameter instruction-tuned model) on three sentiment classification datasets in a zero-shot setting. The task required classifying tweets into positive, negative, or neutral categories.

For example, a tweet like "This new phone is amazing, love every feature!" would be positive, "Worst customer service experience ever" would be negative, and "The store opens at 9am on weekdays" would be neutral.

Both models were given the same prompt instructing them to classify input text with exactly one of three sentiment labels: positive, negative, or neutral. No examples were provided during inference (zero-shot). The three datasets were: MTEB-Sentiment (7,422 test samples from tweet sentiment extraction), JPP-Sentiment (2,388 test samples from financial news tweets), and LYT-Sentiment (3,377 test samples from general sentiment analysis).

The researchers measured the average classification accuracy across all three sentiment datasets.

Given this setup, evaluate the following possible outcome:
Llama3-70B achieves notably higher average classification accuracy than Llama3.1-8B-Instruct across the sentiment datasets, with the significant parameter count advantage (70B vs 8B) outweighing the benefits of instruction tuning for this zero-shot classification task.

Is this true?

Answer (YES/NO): NO